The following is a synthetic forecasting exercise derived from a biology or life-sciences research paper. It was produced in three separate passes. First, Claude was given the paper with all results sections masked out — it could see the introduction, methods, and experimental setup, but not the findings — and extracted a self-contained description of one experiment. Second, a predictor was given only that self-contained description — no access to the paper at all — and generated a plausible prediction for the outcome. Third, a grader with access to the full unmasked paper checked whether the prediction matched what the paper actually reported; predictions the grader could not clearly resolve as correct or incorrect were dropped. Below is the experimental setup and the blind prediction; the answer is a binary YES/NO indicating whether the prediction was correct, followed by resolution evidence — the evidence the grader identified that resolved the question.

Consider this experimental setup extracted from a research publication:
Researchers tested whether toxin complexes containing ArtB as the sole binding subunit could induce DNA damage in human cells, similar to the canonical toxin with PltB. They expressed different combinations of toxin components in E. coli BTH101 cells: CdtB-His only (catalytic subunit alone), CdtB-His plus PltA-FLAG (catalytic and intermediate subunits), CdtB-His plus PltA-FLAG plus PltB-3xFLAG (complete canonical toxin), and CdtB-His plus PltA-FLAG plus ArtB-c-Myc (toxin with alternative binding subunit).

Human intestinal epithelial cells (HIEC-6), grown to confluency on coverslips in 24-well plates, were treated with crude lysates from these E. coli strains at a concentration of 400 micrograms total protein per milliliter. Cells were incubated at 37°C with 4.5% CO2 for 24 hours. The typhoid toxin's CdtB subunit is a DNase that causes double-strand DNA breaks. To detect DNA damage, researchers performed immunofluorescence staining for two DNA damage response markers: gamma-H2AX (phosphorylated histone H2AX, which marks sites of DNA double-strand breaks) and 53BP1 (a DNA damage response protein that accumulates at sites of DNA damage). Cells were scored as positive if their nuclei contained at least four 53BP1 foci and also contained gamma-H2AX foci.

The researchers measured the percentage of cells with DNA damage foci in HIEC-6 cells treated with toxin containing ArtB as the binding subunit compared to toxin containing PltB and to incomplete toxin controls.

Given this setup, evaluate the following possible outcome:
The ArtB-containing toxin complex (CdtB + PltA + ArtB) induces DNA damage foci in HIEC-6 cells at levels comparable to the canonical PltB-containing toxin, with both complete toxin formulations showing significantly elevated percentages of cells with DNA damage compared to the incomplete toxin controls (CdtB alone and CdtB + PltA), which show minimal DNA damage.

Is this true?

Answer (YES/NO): YES